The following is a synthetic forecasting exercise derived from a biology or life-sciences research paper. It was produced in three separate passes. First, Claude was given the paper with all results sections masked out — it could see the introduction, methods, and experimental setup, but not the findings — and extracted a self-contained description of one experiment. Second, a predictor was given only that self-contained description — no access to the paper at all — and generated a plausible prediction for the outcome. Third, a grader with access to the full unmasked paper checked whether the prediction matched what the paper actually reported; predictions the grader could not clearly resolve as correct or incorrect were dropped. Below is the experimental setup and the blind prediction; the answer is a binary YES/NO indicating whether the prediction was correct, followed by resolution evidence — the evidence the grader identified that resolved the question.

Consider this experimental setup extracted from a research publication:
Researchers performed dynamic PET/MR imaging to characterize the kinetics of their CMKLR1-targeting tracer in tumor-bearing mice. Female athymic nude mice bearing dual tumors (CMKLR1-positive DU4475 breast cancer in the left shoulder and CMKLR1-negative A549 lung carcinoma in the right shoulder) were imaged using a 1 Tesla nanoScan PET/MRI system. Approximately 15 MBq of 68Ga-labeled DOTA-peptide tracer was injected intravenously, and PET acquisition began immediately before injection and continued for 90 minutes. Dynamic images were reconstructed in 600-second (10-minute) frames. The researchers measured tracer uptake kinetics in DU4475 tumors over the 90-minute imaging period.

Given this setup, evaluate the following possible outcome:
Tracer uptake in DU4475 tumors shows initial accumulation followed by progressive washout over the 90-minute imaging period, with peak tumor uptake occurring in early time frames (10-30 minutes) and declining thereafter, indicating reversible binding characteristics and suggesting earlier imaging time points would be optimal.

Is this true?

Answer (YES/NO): NO